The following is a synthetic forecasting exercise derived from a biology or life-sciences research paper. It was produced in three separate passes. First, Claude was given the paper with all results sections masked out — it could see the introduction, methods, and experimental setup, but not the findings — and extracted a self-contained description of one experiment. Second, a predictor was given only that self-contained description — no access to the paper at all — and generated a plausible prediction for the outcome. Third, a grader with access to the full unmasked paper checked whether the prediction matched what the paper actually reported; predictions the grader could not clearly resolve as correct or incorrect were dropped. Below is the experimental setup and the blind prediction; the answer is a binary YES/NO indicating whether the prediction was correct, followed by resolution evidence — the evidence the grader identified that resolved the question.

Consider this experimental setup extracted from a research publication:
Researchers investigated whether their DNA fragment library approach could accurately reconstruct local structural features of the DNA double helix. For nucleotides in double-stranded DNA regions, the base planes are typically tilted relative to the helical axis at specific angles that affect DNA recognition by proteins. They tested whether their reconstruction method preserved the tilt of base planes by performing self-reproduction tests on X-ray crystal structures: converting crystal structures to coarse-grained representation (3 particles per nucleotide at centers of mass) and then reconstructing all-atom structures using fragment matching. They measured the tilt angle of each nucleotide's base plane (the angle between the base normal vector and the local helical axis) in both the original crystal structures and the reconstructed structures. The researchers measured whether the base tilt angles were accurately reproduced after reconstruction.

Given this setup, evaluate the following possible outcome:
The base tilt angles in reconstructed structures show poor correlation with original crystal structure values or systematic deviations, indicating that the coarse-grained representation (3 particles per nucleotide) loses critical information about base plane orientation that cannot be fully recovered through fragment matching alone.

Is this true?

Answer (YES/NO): NO